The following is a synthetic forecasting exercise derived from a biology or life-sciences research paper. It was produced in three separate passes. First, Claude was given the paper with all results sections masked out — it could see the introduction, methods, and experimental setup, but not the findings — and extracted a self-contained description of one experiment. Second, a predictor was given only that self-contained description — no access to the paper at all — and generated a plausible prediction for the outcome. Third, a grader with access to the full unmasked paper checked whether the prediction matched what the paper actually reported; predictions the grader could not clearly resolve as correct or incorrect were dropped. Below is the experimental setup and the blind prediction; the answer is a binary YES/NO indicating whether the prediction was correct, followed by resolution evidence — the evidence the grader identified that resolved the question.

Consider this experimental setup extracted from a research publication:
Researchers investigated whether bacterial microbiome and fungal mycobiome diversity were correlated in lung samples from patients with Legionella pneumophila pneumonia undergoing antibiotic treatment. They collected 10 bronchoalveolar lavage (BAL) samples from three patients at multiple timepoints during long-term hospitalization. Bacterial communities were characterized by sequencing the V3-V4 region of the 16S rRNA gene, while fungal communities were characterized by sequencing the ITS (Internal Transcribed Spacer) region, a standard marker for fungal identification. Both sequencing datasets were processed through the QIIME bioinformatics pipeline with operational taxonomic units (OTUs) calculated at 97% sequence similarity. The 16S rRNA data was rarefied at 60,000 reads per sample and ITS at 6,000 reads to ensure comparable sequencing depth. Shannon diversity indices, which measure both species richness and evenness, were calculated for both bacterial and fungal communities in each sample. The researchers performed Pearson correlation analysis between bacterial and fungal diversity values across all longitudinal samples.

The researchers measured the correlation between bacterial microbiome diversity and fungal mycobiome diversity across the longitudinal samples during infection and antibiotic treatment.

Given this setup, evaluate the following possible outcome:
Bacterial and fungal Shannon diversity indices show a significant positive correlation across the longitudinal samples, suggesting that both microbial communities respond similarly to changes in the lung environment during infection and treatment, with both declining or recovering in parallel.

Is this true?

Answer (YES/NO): NO